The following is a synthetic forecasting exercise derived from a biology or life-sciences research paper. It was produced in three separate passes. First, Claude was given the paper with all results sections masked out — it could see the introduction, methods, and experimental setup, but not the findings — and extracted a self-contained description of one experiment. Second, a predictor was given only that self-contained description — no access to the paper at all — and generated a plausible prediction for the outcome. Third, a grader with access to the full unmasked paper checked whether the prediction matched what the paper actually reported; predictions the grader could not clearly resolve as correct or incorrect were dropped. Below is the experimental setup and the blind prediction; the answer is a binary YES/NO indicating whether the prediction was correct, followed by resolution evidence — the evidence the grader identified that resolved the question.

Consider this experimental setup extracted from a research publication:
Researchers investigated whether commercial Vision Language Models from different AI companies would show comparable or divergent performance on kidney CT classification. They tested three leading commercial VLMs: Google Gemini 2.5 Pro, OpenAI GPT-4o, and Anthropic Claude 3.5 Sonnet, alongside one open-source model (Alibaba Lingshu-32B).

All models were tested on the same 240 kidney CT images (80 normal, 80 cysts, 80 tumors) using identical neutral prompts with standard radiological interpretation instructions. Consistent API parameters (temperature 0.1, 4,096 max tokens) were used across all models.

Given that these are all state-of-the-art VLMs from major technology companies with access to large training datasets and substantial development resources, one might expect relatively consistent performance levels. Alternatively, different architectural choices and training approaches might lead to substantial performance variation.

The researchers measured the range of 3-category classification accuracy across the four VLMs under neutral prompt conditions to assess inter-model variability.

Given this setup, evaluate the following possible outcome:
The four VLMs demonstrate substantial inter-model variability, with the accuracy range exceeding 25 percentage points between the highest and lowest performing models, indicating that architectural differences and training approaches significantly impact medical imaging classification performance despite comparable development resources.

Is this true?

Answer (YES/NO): NO